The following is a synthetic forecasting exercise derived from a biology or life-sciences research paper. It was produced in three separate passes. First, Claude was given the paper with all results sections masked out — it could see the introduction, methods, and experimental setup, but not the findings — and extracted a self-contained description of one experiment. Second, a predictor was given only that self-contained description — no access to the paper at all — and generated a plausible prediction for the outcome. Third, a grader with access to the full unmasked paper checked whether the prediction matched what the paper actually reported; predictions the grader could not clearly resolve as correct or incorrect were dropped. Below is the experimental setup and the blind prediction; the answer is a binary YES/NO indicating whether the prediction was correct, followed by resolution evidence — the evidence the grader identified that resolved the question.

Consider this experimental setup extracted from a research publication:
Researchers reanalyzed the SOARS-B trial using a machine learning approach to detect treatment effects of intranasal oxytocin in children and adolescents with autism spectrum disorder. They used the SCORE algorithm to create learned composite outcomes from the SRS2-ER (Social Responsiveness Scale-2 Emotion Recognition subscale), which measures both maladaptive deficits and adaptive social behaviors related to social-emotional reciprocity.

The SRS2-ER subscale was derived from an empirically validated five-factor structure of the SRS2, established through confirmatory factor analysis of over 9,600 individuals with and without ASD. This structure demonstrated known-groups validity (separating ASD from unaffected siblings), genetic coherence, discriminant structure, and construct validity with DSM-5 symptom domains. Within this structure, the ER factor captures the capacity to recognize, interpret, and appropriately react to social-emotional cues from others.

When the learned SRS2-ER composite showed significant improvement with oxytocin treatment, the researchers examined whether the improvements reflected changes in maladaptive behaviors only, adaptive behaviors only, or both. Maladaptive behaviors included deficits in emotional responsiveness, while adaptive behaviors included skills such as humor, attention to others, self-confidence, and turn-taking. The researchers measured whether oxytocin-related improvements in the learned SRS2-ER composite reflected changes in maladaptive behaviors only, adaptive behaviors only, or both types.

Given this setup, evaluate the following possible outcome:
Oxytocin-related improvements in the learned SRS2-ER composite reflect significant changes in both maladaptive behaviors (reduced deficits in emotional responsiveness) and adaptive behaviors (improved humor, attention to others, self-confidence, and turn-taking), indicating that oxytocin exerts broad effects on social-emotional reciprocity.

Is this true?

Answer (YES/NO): YES